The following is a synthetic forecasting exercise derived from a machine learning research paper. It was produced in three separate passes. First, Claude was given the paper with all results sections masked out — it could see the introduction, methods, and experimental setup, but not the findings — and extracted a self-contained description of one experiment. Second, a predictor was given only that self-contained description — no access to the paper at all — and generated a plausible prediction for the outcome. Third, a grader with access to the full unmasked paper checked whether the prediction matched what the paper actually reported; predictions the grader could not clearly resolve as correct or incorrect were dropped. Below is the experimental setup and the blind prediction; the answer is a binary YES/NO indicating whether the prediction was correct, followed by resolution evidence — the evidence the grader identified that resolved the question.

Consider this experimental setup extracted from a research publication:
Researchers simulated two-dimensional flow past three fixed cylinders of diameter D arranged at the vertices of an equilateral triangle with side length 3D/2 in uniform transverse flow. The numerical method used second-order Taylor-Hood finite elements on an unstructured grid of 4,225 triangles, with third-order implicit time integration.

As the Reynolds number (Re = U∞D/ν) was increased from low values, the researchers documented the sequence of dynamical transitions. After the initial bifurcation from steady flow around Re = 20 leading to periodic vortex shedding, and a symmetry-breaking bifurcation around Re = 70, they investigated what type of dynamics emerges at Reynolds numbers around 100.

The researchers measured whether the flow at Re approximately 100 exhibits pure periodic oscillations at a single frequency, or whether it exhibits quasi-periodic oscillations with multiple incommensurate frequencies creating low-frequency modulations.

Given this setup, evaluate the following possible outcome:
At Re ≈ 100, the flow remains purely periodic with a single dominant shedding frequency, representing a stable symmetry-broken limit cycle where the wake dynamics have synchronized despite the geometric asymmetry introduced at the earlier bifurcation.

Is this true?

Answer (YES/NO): YES